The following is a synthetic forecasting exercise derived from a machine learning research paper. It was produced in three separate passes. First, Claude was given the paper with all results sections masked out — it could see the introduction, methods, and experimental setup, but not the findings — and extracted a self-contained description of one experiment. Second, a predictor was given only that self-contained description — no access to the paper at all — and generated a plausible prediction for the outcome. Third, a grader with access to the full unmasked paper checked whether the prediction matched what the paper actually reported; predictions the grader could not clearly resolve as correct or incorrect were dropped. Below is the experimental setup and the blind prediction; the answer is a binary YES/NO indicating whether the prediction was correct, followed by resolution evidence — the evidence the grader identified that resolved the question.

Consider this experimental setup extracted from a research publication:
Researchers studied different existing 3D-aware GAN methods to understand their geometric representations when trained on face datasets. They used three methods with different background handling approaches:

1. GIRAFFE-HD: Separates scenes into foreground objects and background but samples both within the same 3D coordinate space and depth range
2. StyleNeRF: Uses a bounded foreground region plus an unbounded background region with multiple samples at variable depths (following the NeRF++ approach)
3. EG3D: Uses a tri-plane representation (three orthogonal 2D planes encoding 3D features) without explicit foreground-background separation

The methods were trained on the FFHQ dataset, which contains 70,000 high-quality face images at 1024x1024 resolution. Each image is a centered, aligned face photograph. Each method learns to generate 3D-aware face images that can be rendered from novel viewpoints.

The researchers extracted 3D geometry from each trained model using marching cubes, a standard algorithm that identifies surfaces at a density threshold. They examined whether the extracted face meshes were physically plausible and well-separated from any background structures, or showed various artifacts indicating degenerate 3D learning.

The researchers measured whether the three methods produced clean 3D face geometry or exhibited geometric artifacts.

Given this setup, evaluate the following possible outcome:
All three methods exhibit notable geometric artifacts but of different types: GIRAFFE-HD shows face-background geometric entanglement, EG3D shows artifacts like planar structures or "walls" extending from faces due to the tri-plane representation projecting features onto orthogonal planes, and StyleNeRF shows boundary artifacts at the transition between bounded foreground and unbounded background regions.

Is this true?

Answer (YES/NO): NO